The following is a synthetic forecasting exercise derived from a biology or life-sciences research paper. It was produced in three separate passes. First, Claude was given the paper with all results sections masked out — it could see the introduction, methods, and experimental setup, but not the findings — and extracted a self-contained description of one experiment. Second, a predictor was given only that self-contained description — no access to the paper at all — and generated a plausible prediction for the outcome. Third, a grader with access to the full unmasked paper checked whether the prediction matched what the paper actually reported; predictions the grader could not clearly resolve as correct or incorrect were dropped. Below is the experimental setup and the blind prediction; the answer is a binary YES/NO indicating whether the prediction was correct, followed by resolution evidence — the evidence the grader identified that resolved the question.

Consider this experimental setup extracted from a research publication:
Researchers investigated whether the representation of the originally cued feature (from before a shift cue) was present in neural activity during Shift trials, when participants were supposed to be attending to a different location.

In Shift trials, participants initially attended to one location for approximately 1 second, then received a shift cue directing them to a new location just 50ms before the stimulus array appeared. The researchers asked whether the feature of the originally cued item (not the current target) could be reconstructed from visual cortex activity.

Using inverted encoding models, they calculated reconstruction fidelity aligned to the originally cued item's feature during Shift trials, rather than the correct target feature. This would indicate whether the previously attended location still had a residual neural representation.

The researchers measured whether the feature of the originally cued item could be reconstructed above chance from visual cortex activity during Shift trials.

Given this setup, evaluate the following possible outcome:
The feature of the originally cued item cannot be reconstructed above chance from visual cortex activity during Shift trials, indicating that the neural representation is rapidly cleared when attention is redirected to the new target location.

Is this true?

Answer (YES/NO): NO